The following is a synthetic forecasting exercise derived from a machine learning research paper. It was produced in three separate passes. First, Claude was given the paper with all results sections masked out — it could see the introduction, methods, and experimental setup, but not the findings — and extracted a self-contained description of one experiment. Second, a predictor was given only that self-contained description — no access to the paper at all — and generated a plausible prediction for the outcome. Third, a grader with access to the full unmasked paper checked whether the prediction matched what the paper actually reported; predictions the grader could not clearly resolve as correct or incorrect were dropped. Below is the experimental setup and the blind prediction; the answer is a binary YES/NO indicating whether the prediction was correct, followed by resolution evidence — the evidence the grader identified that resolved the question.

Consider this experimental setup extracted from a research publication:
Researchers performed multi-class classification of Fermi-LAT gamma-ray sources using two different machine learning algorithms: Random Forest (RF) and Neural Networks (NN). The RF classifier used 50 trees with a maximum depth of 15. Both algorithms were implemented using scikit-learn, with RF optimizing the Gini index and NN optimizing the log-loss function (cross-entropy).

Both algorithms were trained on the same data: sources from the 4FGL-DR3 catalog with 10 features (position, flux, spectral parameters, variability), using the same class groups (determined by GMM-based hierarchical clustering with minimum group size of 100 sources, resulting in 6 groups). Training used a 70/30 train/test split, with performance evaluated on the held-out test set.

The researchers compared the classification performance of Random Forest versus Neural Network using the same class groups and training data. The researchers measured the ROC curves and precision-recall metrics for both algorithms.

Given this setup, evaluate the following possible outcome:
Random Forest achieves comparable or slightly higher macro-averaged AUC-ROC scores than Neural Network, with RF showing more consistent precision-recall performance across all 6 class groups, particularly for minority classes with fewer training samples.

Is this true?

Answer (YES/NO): NO